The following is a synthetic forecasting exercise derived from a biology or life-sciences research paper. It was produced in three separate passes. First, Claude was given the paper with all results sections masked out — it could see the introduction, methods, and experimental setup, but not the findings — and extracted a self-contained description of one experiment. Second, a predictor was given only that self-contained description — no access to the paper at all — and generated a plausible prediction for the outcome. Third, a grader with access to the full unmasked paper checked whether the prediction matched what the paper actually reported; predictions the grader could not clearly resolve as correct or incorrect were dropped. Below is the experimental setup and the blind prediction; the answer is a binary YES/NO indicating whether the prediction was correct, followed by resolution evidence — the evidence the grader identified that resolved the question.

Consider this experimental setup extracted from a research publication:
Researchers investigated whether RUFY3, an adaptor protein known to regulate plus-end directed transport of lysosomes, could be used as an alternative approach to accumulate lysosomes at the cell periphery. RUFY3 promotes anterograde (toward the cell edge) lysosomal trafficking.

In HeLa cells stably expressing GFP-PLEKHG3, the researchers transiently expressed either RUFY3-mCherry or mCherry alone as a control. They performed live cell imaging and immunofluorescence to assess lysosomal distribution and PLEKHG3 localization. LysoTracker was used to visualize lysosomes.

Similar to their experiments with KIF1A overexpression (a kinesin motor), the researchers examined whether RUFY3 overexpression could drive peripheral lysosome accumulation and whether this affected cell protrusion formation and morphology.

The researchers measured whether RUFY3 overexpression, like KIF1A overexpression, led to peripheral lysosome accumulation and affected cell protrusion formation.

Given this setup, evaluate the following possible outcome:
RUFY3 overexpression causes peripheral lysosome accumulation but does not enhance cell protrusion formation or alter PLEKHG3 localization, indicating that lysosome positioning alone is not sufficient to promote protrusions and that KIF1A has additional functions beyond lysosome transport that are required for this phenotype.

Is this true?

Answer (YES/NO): NO